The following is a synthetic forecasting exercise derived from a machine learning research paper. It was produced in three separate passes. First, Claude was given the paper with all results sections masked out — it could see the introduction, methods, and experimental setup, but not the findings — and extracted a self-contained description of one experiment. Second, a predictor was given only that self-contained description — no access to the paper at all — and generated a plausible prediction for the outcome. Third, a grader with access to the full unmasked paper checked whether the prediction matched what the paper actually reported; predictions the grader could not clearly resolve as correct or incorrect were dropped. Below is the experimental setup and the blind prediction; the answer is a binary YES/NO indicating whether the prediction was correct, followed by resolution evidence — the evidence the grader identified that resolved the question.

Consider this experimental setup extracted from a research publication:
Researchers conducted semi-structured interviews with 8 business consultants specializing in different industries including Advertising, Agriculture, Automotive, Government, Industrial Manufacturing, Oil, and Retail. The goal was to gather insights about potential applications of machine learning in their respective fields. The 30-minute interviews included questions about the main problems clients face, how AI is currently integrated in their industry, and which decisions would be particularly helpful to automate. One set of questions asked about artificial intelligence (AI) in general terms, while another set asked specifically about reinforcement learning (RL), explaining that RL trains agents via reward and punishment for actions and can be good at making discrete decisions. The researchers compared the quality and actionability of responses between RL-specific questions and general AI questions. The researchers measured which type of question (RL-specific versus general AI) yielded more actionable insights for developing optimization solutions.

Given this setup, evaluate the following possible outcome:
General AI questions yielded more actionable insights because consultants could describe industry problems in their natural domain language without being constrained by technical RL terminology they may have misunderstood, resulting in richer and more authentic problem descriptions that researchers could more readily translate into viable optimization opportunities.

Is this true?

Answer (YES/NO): YES